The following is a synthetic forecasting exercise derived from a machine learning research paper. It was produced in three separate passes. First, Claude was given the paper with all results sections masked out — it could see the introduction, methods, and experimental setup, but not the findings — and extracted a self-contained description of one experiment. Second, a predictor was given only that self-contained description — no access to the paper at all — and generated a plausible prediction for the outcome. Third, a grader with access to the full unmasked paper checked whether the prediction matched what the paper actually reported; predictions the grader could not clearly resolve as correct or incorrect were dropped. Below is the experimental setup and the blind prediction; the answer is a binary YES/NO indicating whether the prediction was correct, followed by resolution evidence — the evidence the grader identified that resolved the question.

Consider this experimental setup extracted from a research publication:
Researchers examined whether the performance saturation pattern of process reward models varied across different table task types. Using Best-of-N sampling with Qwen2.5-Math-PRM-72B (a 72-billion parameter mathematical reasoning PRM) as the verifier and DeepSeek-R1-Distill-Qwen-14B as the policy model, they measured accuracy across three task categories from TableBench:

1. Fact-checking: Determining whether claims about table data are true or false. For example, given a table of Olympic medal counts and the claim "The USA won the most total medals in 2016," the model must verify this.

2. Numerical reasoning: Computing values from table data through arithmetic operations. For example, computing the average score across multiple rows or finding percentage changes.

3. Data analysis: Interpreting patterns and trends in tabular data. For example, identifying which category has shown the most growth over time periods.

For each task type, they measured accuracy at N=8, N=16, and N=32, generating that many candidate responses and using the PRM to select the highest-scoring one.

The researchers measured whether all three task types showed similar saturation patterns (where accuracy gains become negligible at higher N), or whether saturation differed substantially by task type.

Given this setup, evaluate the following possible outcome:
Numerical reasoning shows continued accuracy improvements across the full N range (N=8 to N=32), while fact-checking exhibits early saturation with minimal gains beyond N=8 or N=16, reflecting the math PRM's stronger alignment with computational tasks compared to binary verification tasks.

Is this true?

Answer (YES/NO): NO